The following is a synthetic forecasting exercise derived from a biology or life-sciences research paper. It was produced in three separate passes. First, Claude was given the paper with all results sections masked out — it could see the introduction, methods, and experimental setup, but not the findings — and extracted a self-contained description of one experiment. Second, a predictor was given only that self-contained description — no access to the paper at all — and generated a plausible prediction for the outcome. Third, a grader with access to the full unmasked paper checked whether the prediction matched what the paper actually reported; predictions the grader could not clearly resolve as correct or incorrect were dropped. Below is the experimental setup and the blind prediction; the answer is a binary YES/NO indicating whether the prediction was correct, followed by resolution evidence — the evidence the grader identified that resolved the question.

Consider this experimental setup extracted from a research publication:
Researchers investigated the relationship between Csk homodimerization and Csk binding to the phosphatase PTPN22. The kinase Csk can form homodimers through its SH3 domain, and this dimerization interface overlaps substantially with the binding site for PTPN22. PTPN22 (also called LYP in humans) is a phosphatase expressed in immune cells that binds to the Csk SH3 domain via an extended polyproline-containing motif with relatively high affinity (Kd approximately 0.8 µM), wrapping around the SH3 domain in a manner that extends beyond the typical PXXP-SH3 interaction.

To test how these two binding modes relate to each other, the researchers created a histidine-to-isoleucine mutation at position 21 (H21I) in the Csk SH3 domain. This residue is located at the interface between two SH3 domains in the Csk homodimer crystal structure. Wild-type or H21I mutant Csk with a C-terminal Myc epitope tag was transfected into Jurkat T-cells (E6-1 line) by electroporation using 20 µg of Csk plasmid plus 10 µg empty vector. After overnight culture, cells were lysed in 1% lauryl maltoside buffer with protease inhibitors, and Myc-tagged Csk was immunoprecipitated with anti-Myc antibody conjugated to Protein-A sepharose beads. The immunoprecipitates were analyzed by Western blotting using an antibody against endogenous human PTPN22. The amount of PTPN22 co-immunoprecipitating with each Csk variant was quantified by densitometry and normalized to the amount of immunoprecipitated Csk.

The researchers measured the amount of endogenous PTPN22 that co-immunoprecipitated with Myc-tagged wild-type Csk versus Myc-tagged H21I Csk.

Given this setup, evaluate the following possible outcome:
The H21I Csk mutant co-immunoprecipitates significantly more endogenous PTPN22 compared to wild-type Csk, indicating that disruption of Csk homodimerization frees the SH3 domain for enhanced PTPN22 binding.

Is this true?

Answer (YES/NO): YES